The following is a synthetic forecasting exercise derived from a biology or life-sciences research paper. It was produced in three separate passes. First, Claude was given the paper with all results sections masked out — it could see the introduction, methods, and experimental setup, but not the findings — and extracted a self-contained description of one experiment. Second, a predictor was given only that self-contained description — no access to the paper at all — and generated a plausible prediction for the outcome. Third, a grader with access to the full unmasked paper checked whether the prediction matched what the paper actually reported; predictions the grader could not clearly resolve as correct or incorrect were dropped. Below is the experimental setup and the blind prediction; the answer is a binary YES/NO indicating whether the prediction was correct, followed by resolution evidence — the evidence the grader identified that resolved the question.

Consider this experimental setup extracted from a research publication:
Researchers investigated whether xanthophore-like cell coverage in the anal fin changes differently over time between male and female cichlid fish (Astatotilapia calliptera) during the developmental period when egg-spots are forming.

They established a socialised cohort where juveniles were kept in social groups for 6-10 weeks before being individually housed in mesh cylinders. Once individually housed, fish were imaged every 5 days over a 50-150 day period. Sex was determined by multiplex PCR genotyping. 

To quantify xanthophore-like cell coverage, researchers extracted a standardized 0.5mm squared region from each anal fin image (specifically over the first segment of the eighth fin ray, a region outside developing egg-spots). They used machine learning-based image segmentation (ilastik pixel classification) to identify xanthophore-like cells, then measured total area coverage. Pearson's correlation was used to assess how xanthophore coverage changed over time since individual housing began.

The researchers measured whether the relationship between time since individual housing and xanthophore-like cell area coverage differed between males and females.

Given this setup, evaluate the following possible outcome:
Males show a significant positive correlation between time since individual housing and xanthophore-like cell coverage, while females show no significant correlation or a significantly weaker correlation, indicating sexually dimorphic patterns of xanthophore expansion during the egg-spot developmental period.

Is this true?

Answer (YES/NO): NO